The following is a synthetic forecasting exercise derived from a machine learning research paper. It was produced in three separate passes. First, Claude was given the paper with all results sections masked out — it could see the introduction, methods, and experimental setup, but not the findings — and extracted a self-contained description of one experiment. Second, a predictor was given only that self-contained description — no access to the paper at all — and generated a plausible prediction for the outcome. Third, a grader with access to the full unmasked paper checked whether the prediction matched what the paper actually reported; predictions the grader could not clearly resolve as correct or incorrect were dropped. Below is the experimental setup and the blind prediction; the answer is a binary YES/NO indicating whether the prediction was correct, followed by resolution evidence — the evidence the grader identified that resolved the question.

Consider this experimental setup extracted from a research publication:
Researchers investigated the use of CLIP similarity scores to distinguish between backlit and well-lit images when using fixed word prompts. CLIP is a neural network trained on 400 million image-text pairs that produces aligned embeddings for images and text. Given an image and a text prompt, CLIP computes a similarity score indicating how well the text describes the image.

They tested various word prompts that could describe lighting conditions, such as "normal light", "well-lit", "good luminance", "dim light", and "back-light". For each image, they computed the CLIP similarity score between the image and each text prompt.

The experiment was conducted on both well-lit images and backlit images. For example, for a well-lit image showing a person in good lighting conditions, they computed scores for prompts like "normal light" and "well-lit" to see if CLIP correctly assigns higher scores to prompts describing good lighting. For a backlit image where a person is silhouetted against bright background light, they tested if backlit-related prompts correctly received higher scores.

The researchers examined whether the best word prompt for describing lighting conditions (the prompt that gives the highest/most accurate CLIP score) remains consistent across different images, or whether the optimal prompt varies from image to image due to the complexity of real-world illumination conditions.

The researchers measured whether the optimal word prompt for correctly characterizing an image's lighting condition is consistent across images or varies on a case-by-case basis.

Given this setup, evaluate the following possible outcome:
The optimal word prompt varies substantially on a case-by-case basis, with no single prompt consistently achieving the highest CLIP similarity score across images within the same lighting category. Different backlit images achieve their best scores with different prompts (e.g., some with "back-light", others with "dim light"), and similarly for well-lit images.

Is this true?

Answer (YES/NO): YES